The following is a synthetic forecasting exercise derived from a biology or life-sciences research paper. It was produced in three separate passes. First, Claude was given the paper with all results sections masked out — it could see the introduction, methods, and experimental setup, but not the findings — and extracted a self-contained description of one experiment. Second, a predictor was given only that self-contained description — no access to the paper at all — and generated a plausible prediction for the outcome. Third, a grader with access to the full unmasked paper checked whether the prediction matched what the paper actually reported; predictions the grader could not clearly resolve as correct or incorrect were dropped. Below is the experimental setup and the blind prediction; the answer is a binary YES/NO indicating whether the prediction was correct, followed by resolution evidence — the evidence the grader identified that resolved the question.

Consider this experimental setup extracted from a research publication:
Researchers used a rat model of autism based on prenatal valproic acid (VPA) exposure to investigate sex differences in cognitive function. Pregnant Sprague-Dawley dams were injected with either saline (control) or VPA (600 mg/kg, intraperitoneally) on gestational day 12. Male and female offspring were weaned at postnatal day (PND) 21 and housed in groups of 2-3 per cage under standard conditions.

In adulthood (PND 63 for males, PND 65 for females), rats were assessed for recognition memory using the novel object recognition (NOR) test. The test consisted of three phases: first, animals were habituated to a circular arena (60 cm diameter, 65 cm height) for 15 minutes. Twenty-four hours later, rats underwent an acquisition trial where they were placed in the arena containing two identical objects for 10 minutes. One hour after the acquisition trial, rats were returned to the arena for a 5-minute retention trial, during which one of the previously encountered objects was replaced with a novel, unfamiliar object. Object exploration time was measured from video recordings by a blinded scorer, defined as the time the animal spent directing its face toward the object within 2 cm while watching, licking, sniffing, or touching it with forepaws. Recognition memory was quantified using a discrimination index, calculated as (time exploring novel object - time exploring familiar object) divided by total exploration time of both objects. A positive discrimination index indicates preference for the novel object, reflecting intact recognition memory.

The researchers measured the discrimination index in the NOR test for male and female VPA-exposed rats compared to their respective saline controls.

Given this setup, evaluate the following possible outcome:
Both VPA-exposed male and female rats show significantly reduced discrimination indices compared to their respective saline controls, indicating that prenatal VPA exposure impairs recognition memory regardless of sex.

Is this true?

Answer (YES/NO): NO